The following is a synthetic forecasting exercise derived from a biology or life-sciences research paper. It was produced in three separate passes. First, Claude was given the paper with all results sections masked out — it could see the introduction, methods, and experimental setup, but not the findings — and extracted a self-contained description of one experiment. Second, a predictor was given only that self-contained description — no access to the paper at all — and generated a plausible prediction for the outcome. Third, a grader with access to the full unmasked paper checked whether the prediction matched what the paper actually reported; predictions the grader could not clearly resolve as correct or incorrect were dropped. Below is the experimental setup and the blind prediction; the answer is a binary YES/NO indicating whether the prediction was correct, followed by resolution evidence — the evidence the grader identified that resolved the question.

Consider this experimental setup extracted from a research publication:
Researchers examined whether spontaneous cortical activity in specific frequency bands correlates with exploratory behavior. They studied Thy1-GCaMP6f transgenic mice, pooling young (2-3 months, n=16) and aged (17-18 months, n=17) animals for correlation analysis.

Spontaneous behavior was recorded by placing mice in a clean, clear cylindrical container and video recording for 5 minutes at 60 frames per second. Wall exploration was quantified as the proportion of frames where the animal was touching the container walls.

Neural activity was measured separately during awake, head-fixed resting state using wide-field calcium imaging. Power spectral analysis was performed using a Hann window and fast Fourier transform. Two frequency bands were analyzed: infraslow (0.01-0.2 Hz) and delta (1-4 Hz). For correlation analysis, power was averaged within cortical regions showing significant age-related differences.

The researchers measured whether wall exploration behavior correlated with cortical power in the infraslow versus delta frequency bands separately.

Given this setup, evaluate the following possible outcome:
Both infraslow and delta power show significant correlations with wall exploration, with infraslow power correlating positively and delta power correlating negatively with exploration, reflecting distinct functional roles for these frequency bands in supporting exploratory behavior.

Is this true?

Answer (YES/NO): NO